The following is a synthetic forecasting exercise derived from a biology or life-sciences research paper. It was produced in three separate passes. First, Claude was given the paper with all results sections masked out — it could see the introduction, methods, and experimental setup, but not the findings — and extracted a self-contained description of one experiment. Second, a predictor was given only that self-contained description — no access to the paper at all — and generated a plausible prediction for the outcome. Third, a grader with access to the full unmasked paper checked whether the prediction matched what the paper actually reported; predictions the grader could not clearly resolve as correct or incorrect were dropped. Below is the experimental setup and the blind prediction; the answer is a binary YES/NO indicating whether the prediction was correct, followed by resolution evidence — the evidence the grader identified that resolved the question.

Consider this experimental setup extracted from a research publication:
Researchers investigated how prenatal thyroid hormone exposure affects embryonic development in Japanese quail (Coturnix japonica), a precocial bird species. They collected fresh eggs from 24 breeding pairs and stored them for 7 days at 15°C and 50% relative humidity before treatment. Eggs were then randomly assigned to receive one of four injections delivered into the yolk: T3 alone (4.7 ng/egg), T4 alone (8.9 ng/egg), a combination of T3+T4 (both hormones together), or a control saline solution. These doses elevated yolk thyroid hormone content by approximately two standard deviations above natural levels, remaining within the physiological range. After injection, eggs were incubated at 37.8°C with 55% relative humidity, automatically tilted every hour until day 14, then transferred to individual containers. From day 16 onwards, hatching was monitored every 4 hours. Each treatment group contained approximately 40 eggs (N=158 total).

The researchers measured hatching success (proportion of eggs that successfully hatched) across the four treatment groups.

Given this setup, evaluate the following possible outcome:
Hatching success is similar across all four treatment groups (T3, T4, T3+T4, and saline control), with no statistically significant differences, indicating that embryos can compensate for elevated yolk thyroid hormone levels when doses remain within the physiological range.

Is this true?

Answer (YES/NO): NO